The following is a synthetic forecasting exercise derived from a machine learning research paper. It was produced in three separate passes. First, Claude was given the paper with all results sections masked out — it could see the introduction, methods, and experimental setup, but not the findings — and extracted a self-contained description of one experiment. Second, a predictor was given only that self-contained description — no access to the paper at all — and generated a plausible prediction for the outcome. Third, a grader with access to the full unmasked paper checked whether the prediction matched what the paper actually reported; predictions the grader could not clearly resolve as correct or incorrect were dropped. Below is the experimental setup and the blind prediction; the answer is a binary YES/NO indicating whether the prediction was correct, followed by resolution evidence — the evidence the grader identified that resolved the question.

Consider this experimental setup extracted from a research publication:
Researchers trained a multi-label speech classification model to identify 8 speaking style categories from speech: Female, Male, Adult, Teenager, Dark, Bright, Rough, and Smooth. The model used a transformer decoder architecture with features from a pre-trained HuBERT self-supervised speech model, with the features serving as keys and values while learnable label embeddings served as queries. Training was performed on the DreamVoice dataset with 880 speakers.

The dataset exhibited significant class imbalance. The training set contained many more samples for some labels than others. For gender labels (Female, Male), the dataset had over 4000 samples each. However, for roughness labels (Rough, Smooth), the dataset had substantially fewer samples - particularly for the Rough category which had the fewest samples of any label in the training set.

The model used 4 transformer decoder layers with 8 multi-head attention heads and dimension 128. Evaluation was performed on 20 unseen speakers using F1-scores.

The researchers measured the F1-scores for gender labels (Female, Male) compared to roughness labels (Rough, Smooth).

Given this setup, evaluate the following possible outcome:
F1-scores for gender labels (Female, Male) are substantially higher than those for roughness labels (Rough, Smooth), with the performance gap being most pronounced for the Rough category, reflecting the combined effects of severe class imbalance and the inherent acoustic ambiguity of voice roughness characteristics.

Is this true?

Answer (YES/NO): NO